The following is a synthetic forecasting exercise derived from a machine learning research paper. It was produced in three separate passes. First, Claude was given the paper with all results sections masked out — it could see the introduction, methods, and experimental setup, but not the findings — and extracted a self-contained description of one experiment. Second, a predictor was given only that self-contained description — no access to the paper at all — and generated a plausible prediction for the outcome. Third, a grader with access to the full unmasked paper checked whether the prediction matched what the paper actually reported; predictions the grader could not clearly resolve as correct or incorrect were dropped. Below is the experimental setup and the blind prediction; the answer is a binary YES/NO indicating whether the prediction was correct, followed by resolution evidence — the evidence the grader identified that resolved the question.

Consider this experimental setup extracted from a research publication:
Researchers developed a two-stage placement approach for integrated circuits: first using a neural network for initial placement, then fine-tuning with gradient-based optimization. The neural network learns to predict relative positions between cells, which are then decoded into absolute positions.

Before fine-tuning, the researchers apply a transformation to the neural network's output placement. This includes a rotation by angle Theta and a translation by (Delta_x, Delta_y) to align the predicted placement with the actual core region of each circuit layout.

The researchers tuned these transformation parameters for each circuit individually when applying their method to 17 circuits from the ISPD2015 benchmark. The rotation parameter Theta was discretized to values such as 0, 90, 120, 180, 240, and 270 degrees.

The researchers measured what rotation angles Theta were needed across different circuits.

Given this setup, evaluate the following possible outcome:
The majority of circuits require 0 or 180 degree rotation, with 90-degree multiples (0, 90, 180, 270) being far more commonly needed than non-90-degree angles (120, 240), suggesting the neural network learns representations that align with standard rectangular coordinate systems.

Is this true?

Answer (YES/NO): NO